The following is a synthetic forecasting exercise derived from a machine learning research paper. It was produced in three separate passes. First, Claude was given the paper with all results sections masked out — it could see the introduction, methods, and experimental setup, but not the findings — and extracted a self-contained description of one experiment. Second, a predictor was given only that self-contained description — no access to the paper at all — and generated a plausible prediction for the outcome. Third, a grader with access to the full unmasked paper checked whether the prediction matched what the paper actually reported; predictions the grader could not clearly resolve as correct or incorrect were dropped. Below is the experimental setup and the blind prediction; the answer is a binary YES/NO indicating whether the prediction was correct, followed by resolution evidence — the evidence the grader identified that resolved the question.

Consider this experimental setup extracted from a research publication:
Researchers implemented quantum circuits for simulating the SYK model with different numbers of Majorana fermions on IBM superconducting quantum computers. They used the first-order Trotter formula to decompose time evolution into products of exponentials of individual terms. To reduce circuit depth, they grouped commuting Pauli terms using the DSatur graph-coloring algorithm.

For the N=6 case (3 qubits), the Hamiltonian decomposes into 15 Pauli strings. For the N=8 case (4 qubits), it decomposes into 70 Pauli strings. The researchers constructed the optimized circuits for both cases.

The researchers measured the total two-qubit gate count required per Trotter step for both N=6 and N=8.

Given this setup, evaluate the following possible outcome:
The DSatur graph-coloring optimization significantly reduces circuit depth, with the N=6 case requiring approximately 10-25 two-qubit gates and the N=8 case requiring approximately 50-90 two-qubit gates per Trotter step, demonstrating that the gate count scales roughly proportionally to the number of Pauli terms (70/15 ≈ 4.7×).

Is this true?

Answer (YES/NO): NO